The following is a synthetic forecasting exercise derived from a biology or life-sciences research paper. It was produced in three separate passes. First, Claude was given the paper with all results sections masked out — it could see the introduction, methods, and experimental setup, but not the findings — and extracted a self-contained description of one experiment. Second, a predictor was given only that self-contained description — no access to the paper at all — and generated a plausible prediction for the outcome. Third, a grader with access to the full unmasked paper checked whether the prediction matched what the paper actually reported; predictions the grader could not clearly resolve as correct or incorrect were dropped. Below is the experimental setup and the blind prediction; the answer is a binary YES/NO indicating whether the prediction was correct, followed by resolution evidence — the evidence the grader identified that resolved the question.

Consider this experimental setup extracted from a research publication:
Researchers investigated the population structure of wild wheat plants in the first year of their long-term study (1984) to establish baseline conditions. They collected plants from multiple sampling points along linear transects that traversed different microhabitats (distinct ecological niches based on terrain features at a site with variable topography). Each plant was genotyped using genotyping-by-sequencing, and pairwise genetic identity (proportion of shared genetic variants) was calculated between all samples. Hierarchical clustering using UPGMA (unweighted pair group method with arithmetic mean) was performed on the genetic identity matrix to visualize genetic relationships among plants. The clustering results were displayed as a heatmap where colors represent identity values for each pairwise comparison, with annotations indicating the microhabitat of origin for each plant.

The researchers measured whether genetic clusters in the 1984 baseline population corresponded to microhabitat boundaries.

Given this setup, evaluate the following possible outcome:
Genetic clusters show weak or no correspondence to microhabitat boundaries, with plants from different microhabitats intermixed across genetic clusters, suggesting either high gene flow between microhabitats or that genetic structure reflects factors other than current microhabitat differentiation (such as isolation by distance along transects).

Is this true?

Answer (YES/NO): NO